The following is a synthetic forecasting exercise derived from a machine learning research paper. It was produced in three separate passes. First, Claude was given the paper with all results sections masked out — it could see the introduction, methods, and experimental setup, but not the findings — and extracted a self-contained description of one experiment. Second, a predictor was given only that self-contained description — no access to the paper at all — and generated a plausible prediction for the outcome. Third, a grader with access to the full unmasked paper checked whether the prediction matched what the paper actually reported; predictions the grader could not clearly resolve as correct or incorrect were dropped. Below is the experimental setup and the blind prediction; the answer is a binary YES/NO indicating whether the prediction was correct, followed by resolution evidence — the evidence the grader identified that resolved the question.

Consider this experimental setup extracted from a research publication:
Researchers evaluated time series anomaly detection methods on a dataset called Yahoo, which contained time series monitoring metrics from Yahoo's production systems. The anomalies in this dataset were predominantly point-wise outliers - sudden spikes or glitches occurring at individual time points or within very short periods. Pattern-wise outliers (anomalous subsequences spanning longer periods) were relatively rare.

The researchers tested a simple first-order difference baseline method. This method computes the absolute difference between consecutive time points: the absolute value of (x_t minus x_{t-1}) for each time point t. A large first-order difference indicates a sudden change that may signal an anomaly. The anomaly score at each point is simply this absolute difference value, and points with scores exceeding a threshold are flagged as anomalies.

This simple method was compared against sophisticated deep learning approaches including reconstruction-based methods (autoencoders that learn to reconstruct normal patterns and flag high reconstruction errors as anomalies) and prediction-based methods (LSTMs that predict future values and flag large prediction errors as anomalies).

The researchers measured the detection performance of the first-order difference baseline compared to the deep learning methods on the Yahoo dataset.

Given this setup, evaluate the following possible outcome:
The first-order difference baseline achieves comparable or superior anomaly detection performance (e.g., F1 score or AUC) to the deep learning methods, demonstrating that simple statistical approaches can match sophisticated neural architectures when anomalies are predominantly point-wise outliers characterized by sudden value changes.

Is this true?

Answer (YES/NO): YES